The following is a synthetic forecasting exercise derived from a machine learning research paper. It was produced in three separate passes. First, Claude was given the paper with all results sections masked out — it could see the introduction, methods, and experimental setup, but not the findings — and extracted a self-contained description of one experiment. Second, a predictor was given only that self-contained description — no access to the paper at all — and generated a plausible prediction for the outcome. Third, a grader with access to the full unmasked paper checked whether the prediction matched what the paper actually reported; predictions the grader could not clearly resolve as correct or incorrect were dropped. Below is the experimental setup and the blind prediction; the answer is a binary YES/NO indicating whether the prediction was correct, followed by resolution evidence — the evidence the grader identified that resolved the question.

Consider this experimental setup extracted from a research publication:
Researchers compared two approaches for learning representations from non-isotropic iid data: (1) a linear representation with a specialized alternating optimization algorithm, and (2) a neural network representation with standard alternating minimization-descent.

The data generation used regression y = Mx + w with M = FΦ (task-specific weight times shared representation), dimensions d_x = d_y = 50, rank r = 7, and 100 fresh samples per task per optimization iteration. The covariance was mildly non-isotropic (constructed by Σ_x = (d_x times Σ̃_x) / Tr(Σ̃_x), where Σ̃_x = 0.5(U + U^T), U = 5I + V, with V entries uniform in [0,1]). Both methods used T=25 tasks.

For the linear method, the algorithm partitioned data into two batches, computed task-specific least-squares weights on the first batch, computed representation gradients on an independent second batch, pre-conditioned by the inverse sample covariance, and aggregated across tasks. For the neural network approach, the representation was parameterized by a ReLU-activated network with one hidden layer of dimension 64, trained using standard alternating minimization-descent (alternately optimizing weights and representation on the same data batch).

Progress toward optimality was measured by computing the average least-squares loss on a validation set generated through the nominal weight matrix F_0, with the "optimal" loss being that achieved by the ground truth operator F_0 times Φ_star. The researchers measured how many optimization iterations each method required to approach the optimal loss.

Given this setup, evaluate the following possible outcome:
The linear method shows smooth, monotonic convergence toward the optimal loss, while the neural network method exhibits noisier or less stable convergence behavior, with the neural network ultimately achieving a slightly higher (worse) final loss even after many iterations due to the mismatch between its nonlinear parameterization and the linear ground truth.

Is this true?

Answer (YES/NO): NO